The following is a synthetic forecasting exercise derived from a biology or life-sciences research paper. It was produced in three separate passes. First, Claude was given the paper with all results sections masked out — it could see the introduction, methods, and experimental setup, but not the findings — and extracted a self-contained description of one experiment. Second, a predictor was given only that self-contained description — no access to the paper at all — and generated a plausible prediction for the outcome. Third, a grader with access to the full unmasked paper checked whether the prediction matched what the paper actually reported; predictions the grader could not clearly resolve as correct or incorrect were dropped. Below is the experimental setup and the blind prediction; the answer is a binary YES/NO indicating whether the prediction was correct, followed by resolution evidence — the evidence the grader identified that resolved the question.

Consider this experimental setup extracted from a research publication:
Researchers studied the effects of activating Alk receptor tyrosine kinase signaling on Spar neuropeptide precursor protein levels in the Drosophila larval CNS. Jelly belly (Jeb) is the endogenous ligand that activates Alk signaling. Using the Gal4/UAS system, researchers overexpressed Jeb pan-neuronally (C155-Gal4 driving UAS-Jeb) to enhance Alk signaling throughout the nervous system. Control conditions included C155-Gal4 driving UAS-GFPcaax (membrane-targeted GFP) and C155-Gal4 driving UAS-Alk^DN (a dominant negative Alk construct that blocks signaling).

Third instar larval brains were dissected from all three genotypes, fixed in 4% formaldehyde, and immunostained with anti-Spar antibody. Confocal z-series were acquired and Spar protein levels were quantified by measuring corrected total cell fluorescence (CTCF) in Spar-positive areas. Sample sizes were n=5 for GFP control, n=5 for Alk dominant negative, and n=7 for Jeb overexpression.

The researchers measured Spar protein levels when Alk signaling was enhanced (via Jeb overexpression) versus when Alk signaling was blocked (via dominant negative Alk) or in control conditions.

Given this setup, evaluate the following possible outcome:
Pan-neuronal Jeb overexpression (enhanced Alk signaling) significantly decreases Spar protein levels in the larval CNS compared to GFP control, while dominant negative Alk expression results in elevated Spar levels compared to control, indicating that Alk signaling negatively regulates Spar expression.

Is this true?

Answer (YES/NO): NO